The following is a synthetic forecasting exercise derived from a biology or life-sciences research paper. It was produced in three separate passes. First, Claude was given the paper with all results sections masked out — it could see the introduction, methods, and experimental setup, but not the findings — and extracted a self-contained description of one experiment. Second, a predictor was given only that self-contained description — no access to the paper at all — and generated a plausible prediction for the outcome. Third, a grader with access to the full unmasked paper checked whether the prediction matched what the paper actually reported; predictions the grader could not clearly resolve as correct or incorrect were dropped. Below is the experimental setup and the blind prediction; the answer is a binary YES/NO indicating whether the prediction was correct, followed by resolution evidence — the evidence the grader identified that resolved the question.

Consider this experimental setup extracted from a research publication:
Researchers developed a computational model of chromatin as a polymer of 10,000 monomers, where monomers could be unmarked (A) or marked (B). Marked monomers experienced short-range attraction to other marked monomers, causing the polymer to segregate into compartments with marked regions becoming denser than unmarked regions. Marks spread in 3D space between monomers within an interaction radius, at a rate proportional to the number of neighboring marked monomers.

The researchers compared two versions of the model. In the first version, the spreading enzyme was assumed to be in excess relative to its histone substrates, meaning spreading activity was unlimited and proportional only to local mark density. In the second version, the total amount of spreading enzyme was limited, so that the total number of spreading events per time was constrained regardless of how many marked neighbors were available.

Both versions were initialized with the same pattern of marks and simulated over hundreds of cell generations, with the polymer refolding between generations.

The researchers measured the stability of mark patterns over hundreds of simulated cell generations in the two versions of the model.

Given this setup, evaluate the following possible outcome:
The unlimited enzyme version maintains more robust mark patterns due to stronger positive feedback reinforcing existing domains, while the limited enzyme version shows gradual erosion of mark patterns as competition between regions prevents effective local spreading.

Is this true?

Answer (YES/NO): NO